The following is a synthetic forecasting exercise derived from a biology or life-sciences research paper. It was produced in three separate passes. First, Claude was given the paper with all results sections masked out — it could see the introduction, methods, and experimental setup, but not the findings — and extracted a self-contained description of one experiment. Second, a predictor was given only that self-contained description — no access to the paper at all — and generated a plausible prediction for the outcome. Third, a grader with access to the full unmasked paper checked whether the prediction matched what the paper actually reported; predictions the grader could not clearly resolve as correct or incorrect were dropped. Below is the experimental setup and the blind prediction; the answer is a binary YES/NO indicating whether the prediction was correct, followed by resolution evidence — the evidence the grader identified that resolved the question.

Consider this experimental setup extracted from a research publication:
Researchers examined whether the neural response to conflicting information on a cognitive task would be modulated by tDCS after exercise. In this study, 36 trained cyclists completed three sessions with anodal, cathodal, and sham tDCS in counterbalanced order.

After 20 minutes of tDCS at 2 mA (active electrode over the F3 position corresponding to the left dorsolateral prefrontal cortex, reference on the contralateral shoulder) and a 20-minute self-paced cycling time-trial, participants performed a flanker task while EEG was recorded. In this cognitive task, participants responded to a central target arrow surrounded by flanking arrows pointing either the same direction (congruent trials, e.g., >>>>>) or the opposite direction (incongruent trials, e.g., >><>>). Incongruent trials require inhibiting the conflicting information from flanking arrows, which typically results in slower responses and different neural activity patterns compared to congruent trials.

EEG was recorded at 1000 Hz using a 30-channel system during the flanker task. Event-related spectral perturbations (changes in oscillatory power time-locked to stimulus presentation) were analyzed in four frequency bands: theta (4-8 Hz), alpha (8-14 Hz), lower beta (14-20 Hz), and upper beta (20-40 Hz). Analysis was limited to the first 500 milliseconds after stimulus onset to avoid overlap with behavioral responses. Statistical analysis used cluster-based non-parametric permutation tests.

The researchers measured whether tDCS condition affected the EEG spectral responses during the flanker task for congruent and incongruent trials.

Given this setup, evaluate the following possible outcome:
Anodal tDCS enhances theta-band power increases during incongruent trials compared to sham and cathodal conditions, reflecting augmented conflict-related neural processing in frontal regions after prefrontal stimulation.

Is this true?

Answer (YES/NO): NO